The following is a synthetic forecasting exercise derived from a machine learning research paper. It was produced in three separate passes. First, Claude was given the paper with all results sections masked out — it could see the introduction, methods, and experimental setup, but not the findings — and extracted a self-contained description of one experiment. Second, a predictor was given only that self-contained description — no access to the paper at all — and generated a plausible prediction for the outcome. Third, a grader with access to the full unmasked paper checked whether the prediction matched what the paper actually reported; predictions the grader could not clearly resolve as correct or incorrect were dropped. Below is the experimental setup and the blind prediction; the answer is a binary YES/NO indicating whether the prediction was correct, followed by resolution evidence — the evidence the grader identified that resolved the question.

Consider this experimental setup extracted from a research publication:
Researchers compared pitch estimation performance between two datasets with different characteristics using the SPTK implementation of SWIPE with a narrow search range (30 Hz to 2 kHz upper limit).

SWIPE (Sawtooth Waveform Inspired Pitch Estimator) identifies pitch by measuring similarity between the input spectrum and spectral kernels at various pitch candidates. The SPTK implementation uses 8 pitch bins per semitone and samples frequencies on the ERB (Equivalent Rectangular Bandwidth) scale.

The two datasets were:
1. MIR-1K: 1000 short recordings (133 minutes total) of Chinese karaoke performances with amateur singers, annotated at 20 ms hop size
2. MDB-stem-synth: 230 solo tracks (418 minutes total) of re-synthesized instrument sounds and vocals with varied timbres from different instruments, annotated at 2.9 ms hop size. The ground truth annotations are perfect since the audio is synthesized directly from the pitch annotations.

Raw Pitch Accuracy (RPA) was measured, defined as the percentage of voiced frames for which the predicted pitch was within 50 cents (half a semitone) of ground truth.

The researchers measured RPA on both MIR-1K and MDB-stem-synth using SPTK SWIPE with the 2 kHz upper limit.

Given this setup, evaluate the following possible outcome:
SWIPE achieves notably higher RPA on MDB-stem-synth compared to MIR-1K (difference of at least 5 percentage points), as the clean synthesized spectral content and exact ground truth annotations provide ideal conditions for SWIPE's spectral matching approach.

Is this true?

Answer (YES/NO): NO